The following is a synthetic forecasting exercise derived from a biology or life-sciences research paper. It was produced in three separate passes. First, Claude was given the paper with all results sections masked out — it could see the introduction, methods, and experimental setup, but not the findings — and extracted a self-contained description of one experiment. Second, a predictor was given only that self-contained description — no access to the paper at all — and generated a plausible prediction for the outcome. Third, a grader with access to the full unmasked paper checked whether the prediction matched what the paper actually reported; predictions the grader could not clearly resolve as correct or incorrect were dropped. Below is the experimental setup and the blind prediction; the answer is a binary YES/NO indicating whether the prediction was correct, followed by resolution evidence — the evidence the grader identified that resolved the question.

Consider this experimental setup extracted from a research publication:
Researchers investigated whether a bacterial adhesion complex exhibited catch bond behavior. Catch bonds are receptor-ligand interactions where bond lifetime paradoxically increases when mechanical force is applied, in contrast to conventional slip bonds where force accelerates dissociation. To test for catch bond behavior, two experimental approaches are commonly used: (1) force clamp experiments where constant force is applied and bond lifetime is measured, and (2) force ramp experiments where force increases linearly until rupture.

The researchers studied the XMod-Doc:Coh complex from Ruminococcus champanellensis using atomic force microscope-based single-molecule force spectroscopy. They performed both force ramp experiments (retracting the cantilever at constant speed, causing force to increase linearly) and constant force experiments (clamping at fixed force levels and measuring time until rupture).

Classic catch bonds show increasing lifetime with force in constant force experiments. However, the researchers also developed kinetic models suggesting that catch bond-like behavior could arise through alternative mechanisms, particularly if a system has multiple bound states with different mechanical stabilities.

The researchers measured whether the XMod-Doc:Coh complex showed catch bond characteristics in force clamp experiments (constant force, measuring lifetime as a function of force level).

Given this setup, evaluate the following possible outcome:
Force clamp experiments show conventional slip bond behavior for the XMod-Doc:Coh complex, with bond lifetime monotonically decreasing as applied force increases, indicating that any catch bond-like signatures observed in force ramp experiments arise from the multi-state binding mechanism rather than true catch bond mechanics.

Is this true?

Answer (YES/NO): YES